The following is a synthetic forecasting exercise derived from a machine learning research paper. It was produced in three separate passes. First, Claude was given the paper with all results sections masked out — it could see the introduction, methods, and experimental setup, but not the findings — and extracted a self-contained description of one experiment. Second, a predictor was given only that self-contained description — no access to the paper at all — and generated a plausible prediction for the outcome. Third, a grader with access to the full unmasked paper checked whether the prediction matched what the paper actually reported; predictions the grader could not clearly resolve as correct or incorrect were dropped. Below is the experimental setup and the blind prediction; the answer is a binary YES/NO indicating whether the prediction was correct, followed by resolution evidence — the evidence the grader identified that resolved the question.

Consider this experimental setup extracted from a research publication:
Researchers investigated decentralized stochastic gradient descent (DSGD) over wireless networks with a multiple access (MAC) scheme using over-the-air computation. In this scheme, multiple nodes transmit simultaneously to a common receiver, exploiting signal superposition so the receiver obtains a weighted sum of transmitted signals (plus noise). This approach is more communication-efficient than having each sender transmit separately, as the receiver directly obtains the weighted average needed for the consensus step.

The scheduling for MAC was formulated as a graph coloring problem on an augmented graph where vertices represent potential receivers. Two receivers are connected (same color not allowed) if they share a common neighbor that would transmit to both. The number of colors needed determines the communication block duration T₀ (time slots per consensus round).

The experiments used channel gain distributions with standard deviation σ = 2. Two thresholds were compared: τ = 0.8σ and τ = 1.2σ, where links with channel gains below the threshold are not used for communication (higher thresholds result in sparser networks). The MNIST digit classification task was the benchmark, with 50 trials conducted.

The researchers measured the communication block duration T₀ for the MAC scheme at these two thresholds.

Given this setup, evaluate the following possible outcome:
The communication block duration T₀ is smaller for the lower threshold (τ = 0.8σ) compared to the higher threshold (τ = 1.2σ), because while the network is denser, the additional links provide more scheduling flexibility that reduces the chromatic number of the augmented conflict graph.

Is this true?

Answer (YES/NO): NO